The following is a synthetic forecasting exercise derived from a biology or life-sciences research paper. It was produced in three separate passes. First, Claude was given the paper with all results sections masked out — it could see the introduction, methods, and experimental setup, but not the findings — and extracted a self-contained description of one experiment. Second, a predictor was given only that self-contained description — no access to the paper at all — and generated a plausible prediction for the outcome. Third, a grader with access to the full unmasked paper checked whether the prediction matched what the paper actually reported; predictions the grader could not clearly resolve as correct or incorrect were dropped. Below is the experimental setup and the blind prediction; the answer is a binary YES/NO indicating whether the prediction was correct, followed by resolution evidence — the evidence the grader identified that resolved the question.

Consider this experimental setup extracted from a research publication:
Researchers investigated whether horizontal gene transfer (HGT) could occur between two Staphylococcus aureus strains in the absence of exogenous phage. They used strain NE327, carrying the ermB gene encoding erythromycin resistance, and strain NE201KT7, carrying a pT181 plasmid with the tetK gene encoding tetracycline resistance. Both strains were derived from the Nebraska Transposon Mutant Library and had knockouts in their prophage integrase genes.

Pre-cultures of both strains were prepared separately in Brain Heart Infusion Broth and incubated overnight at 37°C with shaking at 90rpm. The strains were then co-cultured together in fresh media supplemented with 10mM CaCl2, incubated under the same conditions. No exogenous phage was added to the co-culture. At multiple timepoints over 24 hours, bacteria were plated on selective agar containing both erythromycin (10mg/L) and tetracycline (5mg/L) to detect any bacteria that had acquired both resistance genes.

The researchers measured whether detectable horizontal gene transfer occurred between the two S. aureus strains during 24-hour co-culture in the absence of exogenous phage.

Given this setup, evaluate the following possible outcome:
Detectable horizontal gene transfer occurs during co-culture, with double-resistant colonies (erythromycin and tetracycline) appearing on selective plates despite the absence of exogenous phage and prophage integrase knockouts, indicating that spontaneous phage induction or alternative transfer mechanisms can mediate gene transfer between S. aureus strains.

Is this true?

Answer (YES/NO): NO